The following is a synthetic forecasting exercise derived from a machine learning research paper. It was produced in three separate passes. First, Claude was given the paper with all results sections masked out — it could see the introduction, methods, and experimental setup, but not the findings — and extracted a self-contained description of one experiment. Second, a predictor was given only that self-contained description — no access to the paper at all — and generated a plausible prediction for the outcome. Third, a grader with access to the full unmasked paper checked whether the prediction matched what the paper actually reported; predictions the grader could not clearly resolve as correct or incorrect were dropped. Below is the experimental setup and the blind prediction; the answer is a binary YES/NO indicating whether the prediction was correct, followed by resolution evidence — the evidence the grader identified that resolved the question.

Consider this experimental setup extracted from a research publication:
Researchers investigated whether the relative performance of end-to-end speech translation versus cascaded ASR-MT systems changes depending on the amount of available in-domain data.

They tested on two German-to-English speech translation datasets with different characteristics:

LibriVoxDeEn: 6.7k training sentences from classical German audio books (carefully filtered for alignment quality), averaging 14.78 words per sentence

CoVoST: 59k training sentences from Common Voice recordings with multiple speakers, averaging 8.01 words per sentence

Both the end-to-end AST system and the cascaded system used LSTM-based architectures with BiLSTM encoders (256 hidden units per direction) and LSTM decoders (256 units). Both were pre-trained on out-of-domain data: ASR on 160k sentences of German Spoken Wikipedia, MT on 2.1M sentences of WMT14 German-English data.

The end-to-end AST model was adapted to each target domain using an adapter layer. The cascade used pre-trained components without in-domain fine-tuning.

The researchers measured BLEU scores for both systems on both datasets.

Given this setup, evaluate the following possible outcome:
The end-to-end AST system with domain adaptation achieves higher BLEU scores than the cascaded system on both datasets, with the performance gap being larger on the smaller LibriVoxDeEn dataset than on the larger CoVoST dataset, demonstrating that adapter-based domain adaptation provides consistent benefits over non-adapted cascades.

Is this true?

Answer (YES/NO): NO